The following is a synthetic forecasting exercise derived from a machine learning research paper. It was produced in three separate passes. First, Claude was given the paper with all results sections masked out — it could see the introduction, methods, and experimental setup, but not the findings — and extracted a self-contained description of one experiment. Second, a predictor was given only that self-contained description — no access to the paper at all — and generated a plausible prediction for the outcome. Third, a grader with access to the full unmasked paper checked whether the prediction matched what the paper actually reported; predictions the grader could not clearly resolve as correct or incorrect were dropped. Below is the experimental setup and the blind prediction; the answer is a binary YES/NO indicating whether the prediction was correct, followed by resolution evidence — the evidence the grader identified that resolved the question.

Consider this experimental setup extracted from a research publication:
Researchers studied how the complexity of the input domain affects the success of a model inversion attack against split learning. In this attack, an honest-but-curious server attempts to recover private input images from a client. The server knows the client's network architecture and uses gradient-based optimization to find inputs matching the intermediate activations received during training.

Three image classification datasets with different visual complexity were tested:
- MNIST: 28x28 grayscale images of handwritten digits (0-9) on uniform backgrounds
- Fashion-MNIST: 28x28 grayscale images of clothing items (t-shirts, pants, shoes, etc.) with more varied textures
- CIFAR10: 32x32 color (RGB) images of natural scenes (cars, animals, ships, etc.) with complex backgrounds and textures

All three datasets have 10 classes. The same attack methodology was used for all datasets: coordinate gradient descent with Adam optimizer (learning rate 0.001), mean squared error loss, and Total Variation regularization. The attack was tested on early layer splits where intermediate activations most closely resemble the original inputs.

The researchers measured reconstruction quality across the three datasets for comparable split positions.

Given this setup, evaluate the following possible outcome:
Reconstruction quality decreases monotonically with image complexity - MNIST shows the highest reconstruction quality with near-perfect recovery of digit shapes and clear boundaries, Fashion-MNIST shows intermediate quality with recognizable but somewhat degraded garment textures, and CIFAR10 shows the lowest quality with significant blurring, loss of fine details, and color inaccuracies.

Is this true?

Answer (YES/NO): NO